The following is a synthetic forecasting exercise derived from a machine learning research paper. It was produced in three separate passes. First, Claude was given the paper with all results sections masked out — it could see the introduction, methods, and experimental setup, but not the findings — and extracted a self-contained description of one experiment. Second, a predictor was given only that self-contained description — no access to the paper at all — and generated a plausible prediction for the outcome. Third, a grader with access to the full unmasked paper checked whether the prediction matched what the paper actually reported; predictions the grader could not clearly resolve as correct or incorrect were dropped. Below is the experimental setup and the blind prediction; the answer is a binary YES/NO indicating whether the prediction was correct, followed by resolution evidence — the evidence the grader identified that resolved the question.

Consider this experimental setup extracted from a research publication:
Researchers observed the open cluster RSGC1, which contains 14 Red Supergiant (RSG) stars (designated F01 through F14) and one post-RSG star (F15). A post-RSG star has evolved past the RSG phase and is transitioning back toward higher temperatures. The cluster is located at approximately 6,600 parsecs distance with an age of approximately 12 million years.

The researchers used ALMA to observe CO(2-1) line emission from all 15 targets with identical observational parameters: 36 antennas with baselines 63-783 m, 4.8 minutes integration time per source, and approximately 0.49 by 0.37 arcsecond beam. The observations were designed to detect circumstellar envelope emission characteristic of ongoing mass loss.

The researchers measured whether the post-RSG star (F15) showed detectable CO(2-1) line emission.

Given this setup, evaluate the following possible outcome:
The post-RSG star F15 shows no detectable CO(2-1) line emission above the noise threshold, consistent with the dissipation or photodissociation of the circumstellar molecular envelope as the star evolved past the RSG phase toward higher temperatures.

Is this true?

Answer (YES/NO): YES